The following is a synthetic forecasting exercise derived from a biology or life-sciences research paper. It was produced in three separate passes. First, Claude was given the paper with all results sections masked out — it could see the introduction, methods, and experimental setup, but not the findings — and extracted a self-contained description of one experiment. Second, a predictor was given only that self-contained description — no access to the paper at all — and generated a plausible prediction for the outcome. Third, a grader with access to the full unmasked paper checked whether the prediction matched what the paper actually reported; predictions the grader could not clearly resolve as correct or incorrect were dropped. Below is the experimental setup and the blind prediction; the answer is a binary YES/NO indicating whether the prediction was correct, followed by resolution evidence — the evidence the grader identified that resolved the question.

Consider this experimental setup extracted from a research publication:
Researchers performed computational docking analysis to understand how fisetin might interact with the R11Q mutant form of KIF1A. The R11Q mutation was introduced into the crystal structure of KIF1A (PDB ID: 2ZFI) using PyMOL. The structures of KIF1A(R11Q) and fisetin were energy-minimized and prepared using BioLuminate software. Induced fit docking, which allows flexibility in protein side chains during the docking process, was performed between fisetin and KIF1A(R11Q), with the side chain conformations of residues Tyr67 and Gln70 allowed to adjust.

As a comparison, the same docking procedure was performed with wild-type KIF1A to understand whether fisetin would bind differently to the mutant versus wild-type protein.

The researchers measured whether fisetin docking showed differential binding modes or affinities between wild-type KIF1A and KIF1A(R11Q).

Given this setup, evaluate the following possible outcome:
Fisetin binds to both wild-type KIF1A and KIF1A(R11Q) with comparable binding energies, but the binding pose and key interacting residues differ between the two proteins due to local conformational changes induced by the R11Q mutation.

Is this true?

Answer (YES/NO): NO